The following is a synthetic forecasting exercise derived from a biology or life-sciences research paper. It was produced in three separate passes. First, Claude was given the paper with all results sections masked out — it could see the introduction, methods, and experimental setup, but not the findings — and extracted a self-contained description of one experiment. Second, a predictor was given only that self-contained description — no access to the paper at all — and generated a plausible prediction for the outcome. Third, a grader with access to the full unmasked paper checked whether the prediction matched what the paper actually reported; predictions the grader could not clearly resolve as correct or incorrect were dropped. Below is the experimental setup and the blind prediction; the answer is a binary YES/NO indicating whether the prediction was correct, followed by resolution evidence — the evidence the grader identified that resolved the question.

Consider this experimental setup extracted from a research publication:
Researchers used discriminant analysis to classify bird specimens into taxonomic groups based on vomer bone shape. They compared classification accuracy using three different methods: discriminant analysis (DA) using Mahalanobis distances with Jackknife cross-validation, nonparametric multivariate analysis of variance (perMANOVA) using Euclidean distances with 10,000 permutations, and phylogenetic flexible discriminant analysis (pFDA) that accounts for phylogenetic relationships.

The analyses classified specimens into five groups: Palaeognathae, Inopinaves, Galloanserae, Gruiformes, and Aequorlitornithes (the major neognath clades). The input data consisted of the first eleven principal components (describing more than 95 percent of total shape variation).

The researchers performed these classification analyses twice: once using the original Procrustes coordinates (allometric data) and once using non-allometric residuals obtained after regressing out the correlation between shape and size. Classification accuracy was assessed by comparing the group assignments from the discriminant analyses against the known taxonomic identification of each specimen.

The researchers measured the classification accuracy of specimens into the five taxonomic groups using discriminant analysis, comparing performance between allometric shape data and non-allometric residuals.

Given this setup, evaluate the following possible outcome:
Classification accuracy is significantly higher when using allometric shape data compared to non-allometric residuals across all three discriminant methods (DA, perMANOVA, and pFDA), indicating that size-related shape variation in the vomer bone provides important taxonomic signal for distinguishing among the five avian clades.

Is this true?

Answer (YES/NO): YES